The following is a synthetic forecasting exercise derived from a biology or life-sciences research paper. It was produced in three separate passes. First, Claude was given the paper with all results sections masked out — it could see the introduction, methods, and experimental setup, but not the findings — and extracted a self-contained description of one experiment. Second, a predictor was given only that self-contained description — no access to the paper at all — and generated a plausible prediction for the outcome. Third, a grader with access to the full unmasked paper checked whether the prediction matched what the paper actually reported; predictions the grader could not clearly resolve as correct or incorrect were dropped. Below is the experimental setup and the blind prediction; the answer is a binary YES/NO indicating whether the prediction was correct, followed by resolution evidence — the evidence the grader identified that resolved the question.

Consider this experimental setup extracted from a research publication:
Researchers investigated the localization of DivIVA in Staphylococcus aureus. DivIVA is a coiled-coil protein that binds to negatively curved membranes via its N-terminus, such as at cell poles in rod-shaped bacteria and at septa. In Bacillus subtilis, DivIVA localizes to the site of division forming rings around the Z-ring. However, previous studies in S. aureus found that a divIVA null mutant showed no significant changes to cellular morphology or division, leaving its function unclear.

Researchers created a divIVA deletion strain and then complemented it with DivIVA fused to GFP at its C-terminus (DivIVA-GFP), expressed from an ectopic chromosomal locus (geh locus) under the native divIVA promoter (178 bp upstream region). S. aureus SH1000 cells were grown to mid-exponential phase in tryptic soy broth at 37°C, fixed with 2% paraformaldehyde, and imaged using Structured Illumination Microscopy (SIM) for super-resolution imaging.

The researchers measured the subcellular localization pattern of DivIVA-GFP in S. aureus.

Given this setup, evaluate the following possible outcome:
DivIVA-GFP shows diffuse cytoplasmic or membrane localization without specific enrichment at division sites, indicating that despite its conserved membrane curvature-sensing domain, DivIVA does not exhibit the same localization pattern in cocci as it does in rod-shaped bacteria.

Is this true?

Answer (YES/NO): NO